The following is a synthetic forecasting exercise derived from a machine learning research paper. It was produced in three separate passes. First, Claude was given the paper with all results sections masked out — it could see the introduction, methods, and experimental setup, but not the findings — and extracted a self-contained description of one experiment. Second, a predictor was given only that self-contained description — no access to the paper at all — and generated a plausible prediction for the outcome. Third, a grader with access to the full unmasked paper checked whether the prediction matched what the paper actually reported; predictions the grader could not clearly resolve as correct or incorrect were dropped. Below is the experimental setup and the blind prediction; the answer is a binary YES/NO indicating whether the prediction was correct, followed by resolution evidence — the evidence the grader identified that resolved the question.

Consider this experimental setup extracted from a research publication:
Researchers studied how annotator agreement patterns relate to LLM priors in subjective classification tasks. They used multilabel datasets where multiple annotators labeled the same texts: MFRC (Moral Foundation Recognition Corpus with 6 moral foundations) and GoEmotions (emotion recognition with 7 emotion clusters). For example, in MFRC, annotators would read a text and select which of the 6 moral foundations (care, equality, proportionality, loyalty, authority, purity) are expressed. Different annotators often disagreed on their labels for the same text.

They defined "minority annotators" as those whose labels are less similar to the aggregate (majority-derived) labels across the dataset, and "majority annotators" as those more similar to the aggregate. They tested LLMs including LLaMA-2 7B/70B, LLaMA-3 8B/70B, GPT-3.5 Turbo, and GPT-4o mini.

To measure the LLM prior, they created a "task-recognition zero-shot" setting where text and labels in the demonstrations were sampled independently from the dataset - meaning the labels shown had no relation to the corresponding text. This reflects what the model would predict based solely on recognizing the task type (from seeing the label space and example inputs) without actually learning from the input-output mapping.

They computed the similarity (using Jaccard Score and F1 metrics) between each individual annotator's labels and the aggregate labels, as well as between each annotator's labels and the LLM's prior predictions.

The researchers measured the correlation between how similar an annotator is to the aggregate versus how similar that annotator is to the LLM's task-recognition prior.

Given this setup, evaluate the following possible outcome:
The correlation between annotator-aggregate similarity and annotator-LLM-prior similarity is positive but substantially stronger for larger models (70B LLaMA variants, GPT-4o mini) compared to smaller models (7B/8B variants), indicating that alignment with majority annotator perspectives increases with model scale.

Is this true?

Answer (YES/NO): NO